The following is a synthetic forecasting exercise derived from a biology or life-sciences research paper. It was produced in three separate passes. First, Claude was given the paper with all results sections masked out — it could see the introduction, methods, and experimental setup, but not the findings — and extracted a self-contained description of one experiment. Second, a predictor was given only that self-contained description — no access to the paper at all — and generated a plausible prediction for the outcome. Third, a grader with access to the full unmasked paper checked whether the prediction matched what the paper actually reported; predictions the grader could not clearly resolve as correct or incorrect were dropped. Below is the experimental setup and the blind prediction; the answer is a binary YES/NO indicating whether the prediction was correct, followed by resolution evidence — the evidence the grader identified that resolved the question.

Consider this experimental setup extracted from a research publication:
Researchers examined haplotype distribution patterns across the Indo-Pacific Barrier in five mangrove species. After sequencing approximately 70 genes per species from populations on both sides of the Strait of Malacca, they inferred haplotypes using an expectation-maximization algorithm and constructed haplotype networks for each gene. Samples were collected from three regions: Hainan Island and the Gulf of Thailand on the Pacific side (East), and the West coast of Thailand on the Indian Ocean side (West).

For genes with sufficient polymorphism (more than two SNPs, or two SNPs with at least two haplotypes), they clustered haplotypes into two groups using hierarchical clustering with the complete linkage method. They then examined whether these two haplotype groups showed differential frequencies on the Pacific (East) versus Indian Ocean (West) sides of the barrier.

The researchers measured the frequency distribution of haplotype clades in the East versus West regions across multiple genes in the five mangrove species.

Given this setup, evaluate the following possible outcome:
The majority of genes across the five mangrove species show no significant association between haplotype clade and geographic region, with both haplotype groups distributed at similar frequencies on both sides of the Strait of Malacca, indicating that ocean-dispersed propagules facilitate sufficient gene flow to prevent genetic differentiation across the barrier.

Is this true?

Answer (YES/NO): NO